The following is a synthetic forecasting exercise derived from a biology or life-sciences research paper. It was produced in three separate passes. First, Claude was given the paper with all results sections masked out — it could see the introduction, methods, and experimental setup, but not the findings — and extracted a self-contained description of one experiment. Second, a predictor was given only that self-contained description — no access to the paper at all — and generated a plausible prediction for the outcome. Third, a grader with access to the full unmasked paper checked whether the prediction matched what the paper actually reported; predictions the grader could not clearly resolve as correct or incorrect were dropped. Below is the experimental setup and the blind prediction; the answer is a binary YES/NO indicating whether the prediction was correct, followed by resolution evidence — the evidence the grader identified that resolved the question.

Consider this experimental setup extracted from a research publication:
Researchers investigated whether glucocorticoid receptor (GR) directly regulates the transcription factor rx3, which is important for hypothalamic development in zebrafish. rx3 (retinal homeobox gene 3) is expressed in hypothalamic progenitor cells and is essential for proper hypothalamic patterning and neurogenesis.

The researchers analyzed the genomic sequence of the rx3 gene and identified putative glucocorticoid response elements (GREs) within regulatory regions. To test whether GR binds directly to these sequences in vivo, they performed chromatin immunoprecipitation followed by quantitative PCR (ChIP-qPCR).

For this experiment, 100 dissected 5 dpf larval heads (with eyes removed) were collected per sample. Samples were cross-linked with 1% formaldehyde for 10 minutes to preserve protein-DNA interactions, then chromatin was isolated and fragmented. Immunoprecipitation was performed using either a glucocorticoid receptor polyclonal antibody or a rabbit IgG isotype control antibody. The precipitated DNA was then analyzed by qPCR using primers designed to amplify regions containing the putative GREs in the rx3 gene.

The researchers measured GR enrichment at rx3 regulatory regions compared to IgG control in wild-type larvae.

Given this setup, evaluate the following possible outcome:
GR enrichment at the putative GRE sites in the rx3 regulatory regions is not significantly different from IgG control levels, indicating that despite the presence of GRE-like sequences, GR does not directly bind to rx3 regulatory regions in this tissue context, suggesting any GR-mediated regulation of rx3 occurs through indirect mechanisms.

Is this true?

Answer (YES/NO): NO